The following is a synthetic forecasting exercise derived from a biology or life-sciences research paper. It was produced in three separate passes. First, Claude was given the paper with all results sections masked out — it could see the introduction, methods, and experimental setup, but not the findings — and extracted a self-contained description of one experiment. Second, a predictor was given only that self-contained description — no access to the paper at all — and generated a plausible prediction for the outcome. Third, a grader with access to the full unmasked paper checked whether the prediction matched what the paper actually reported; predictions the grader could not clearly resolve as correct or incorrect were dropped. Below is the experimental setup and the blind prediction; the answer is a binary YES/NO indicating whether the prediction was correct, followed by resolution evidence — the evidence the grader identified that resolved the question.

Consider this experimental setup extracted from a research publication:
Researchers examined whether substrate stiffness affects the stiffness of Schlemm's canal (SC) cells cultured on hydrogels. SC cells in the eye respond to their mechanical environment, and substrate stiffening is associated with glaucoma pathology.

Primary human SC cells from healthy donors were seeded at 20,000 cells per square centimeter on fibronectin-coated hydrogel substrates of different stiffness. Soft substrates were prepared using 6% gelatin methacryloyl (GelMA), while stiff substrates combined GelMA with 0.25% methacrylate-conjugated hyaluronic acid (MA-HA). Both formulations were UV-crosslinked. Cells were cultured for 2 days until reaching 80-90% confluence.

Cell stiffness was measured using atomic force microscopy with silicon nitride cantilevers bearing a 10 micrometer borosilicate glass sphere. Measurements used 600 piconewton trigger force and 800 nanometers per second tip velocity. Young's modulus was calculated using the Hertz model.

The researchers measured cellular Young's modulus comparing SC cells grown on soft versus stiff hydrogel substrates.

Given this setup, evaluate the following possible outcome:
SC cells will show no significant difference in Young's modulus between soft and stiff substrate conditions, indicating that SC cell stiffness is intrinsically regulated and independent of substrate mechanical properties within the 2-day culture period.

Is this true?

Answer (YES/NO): NO